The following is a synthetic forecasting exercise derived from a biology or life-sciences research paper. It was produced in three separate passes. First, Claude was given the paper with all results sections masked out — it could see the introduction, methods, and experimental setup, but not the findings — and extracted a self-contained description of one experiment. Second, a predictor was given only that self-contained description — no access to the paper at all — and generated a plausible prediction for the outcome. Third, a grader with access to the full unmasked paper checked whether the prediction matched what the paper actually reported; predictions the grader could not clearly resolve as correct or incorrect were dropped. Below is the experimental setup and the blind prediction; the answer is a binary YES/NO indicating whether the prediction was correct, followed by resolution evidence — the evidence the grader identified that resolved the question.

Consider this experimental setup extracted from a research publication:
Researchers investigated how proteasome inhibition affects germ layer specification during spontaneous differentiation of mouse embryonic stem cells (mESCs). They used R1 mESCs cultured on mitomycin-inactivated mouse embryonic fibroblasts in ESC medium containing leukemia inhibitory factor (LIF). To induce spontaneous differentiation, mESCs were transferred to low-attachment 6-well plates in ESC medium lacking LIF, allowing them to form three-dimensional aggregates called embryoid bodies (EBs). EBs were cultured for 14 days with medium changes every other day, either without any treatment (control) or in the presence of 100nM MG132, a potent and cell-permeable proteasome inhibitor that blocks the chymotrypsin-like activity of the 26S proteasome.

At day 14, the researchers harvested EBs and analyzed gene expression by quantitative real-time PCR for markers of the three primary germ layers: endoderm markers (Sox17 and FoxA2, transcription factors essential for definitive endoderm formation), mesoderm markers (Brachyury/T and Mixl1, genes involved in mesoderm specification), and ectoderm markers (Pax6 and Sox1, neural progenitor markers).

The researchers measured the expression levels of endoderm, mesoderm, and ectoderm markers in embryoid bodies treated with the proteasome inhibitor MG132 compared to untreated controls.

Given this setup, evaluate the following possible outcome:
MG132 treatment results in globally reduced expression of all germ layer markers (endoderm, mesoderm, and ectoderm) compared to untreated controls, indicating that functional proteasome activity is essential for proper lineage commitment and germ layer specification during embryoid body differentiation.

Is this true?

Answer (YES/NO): NO